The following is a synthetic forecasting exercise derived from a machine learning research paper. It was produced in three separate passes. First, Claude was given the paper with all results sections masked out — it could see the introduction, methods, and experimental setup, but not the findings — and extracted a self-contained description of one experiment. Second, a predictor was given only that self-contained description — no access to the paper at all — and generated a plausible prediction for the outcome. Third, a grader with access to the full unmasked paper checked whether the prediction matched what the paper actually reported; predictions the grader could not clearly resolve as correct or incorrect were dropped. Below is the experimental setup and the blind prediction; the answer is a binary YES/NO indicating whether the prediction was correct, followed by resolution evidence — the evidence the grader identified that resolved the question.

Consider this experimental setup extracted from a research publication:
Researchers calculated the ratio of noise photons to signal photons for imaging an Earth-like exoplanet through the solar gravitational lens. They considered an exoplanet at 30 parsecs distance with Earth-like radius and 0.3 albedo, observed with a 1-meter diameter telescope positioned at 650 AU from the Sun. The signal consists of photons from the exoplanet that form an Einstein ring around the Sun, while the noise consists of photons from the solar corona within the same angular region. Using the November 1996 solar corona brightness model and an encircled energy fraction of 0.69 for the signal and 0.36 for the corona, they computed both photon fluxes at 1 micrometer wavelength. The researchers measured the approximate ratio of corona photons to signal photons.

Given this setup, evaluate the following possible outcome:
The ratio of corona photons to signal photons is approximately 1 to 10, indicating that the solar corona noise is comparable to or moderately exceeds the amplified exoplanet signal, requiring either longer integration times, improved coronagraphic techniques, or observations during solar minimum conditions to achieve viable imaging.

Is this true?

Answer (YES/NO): NO